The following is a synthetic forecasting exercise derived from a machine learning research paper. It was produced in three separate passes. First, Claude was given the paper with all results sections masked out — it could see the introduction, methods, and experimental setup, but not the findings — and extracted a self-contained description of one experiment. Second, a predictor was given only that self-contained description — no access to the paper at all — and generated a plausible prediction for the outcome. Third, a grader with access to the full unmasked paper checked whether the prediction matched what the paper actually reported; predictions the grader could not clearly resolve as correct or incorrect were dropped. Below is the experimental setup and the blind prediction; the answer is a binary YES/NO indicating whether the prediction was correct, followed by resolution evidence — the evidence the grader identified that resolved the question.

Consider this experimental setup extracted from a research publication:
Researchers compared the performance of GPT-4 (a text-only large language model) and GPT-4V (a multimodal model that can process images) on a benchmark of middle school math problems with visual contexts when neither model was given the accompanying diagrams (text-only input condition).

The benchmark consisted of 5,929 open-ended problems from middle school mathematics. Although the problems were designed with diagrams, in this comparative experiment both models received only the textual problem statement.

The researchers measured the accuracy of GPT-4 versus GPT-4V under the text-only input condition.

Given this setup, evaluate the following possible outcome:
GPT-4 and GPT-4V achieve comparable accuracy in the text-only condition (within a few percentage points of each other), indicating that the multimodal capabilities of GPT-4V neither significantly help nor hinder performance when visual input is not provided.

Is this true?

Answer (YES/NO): YES